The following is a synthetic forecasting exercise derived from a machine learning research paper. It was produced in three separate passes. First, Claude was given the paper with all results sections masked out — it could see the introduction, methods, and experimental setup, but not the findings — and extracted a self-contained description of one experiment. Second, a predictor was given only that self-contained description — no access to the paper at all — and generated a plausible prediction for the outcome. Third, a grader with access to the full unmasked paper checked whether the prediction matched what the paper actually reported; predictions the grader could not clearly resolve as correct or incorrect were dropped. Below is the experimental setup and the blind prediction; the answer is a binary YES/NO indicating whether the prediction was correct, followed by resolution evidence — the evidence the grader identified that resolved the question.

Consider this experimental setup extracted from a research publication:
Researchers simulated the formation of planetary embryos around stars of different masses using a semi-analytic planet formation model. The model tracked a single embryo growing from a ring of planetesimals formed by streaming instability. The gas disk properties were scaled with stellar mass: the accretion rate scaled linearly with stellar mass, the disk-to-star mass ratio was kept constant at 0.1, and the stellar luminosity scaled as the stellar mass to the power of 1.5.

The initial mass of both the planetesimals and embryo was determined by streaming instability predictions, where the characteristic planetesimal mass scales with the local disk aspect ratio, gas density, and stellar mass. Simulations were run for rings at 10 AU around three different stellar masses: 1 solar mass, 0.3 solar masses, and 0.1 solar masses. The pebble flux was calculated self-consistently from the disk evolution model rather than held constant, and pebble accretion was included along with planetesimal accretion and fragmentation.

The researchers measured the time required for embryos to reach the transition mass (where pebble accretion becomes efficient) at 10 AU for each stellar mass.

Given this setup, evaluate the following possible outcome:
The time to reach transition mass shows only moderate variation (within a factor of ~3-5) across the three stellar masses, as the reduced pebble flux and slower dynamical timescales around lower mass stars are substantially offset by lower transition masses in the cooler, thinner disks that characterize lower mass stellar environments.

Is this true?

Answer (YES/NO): NO